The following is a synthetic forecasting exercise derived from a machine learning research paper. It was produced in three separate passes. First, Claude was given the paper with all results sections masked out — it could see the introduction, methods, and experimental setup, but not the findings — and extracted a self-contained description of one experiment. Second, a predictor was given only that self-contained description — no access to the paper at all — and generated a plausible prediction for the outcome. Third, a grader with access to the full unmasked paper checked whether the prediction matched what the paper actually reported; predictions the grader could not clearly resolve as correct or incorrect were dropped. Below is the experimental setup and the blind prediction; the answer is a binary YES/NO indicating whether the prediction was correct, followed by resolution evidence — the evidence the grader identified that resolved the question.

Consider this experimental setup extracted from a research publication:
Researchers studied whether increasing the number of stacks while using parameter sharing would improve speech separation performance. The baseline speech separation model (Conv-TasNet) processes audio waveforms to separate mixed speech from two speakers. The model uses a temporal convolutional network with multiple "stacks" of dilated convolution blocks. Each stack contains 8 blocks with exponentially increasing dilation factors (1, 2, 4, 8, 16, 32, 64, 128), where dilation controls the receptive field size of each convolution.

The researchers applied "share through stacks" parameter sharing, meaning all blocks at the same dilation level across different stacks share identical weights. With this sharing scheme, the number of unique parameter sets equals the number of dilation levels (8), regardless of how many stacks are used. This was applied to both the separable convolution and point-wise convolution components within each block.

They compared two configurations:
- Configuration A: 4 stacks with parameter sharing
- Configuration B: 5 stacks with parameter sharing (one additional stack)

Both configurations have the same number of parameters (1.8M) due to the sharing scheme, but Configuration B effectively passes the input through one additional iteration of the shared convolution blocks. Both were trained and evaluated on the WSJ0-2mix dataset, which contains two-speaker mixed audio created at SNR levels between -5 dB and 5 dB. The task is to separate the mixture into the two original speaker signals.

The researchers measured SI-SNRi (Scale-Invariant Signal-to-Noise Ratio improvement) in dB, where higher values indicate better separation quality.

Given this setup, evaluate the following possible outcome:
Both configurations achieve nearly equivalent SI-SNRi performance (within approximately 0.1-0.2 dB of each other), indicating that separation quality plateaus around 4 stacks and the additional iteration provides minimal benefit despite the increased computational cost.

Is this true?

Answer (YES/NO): NO